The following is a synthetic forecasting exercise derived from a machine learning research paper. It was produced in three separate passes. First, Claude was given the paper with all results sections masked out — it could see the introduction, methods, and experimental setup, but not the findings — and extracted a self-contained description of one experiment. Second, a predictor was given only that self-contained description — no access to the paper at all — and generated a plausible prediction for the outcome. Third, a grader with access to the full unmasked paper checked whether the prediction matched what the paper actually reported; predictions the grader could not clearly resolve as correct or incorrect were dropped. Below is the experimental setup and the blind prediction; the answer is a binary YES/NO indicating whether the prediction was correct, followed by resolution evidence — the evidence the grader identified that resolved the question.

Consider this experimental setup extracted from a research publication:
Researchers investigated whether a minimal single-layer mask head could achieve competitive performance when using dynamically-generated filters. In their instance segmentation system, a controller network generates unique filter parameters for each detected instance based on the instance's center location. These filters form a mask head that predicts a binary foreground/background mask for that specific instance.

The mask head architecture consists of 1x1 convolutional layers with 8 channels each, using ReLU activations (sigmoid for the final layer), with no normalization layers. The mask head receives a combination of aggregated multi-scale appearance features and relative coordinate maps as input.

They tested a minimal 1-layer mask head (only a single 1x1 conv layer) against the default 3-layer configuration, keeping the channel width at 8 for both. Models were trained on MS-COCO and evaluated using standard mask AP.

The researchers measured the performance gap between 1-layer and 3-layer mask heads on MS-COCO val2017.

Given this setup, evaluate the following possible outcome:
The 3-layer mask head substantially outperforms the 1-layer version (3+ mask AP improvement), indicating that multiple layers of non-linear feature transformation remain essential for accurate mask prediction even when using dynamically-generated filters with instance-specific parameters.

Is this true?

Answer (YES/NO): YES